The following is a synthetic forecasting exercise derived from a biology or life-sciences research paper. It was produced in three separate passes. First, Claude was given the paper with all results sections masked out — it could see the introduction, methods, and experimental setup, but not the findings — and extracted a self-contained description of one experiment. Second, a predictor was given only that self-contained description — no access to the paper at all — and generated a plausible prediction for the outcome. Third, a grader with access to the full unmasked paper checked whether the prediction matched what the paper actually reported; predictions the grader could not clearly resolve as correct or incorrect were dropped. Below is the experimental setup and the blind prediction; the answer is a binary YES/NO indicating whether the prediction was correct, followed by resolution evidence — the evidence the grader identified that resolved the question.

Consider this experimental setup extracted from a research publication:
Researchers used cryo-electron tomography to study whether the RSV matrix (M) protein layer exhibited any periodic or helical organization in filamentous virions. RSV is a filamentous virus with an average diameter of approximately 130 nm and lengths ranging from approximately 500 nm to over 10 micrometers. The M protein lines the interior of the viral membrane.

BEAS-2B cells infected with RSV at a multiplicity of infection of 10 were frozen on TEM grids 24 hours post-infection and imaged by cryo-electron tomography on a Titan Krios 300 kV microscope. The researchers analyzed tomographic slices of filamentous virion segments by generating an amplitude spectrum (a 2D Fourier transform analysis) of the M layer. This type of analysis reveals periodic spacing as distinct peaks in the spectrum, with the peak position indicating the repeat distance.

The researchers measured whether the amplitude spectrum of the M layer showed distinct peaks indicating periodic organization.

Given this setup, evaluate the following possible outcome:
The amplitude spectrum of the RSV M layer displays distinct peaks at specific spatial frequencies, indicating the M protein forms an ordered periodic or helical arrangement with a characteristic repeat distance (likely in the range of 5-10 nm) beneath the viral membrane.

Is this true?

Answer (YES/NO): YES